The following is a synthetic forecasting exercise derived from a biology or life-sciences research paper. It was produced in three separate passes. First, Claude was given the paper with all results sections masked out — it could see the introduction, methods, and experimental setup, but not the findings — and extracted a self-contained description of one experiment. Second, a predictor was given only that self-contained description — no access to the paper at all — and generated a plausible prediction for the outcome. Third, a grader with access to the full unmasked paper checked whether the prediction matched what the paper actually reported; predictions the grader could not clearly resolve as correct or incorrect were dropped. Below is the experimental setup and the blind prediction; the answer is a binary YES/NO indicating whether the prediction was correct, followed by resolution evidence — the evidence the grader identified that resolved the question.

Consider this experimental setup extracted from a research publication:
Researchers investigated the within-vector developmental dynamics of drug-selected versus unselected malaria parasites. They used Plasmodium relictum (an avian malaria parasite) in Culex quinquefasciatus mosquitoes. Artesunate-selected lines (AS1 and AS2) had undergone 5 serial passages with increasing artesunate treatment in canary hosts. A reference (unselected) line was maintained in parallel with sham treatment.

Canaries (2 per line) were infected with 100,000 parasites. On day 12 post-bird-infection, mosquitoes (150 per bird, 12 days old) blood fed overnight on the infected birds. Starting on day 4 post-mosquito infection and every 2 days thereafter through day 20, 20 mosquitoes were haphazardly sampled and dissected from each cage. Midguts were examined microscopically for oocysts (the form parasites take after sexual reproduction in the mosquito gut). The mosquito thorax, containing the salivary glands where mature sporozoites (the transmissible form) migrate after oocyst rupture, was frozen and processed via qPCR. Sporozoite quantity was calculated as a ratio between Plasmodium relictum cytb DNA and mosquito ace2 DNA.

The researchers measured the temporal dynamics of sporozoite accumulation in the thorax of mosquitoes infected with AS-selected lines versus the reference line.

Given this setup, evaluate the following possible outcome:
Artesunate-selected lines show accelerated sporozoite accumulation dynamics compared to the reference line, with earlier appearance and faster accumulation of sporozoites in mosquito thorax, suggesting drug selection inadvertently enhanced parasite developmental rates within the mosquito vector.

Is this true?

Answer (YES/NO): NO